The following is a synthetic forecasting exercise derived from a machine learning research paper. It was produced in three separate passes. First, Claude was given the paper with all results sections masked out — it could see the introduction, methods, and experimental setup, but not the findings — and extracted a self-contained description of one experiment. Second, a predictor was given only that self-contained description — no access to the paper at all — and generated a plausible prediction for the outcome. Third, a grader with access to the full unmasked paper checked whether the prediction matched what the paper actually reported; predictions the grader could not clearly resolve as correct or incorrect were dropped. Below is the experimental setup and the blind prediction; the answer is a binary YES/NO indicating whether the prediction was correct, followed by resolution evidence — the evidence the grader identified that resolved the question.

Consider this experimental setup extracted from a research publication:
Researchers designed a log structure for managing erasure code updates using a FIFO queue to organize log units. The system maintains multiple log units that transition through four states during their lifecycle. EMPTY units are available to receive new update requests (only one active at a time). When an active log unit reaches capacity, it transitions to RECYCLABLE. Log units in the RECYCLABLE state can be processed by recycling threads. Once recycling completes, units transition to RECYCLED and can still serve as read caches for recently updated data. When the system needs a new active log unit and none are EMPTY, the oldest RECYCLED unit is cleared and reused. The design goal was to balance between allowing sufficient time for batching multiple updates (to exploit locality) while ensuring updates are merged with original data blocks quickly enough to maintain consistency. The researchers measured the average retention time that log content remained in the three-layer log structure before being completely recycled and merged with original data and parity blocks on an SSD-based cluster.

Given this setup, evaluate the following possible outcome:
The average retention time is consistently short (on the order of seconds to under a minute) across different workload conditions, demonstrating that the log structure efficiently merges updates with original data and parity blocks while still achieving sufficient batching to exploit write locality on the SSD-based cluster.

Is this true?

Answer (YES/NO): YES